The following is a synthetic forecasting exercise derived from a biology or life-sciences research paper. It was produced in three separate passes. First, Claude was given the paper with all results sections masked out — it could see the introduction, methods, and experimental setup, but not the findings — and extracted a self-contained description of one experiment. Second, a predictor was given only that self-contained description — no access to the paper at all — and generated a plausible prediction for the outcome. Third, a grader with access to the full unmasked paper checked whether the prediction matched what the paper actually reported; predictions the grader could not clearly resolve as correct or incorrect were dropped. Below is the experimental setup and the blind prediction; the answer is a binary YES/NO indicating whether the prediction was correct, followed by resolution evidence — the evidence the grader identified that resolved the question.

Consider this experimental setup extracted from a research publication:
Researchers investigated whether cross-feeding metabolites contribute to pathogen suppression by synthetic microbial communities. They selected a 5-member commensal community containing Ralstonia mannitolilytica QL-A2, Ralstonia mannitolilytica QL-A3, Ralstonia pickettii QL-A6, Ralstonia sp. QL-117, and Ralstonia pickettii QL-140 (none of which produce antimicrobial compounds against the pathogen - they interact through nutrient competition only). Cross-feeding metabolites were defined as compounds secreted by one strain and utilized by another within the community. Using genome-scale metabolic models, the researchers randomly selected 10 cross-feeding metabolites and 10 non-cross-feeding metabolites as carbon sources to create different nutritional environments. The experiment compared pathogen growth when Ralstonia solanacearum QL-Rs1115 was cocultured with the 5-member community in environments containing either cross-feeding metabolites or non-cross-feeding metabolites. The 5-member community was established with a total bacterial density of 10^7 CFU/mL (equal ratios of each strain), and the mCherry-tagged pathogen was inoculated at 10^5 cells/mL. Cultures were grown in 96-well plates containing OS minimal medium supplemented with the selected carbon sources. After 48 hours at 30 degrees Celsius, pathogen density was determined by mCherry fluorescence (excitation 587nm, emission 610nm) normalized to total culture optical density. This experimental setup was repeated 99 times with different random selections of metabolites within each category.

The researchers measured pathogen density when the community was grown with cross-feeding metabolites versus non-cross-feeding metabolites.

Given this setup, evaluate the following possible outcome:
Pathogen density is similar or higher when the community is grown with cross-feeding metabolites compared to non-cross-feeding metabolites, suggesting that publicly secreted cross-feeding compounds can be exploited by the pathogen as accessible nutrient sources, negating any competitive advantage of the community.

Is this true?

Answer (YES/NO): NO